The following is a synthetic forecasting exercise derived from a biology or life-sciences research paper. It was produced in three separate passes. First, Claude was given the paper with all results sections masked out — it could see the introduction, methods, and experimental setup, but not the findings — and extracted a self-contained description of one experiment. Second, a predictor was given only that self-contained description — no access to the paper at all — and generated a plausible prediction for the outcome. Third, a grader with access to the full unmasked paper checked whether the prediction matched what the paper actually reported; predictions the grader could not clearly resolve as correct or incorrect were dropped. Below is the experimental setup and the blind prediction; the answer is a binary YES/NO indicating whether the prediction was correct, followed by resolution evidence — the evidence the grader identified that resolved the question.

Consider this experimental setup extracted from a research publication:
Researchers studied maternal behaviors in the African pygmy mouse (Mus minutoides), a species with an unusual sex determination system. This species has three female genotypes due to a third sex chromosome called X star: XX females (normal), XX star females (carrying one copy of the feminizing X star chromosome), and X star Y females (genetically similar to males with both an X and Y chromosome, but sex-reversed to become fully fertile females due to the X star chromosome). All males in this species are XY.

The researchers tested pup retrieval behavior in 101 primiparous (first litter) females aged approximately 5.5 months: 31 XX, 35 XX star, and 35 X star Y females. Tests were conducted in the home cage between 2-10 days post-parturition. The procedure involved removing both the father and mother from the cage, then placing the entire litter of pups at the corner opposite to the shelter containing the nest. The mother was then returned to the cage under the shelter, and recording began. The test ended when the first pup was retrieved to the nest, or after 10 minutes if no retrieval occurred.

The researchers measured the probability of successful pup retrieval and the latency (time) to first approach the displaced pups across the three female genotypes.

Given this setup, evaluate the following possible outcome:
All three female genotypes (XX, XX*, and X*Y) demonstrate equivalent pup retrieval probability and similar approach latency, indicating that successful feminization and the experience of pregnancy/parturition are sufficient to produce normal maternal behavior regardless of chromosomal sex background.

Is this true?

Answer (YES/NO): NO